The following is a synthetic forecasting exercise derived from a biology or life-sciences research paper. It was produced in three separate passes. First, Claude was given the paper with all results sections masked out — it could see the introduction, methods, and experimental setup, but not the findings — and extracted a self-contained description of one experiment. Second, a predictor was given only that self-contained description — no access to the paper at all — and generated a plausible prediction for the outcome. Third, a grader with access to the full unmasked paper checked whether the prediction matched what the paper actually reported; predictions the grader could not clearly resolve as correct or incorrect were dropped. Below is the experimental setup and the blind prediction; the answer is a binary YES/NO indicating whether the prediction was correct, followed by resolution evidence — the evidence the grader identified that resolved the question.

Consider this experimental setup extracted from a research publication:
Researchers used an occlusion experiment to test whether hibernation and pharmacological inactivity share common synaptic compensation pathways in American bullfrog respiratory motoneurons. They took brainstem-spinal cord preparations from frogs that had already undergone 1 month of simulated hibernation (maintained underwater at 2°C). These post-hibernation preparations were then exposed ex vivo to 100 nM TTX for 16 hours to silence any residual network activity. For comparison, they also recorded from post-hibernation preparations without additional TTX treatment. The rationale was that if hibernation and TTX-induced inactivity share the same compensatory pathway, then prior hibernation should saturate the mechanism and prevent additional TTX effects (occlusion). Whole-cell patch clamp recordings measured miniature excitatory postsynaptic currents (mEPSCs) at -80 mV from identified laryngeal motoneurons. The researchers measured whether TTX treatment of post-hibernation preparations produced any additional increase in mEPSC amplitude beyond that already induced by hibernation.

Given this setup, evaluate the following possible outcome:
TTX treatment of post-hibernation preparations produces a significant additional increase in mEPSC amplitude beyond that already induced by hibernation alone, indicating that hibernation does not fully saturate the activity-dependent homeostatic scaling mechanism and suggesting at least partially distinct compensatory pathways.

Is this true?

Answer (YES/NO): NO